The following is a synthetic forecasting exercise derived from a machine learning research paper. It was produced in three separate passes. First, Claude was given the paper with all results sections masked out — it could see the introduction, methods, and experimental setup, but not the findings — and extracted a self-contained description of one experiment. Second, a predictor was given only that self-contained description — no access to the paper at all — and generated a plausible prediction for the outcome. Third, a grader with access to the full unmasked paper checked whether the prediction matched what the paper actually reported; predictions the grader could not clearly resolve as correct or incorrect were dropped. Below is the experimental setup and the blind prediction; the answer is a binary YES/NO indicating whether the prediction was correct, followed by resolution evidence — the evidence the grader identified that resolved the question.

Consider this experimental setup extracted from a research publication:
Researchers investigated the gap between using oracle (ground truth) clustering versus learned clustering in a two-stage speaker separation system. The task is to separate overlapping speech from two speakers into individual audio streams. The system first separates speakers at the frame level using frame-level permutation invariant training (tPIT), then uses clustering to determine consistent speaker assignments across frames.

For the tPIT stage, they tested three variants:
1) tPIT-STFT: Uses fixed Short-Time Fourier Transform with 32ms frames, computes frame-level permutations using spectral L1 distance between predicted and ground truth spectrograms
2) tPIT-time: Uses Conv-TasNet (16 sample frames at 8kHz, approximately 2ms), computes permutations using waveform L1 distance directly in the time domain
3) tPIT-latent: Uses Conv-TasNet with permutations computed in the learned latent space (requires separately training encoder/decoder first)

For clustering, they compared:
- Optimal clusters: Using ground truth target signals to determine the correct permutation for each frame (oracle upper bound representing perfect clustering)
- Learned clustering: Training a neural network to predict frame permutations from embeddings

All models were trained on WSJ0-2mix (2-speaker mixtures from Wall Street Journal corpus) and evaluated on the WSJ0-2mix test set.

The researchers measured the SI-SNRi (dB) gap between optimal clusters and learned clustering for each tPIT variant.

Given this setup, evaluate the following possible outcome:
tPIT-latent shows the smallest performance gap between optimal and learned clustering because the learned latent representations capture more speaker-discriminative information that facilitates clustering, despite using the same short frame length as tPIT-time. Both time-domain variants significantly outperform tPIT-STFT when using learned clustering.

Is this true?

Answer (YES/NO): NO